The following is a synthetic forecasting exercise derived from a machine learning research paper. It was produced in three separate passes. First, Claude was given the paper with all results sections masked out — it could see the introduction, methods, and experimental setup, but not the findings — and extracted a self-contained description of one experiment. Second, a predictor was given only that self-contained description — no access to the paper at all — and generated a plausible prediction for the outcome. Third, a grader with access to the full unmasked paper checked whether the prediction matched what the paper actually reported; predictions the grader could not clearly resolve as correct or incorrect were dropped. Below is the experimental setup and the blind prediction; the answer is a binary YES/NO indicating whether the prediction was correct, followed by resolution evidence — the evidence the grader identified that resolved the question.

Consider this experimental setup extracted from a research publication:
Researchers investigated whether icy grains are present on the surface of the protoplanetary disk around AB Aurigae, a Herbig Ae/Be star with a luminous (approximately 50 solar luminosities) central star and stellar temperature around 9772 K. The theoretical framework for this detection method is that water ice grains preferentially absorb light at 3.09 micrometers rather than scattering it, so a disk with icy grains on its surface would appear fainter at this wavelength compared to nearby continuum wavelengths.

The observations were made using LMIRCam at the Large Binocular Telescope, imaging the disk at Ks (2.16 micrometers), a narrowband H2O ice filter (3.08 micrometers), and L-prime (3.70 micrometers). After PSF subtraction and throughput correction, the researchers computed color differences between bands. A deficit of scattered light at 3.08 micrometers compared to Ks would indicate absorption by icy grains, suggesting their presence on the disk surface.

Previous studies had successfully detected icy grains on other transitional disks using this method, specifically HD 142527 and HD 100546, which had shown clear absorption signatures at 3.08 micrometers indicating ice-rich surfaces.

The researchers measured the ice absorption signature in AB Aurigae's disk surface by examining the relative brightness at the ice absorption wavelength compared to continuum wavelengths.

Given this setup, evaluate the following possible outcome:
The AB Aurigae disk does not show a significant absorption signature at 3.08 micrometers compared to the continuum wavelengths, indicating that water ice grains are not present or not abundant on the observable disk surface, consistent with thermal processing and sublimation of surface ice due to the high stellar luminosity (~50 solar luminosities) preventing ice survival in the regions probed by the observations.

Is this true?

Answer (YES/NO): NO